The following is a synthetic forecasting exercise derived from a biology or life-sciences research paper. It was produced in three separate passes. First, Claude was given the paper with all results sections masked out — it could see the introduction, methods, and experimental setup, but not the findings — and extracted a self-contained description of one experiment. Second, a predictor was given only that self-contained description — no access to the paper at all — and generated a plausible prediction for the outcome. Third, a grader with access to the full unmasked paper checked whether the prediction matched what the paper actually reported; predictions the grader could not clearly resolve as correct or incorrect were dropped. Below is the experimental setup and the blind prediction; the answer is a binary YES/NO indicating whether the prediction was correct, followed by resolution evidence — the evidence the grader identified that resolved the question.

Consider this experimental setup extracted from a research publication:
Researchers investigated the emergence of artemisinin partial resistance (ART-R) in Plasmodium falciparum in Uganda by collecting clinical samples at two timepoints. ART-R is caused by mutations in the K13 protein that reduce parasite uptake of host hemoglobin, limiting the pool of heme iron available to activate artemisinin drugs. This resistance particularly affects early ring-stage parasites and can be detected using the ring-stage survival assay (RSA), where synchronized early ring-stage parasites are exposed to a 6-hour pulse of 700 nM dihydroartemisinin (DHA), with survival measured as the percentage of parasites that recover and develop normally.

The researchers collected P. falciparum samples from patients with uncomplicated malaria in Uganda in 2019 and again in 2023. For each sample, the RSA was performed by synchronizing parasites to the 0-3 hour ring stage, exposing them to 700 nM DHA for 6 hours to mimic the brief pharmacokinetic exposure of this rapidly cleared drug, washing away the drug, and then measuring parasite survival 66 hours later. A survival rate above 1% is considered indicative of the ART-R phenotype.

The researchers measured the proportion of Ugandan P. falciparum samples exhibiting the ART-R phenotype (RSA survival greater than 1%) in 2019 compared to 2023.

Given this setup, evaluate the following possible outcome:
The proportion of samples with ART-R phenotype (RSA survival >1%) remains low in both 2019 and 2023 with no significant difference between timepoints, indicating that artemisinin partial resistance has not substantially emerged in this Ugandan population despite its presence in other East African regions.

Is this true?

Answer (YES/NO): NO